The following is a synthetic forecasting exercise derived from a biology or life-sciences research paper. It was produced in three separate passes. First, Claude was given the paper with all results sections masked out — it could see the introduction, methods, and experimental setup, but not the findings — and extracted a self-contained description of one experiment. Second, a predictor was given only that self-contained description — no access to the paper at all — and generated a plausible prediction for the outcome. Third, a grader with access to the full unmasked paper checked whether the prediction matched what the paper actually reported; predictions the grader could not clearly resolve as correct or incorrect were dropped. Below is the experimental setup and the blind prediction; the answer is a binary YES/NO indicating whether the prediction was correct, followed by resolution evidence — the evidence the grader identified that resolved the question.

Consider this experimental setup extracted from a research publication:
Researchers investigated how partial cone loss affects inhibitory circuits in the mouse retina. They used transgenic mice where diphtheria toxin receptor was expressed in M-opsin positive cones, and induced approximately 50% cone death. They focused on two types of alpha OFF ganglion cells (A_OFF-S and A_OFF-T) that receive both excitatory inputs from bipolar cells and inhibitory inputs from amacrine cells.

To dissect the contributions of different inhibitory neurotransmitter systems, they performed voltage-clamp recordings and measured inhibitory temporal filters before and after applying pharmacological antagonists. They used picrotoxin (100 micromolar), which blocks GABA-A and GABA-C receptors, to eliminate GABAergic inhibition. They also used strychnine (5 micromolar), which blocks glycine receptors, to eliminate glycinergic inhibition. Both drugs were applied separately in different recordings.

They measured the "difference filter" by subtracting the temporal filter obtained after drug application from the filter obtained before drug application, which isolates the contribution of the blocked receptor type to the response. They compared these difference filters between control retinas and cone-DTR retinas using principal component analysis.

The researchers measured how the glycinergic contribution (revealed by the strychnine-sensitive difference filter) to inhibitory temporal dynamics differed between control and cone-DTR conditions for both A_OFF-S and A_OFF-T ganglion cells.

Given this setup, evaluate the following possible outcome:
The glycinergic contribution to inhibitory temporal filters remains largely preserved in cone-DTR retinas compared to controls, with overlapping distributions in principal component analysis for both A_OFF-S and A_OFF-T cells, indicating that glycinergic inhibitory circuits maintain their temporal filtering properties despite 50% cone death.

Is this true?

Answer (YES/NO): YES